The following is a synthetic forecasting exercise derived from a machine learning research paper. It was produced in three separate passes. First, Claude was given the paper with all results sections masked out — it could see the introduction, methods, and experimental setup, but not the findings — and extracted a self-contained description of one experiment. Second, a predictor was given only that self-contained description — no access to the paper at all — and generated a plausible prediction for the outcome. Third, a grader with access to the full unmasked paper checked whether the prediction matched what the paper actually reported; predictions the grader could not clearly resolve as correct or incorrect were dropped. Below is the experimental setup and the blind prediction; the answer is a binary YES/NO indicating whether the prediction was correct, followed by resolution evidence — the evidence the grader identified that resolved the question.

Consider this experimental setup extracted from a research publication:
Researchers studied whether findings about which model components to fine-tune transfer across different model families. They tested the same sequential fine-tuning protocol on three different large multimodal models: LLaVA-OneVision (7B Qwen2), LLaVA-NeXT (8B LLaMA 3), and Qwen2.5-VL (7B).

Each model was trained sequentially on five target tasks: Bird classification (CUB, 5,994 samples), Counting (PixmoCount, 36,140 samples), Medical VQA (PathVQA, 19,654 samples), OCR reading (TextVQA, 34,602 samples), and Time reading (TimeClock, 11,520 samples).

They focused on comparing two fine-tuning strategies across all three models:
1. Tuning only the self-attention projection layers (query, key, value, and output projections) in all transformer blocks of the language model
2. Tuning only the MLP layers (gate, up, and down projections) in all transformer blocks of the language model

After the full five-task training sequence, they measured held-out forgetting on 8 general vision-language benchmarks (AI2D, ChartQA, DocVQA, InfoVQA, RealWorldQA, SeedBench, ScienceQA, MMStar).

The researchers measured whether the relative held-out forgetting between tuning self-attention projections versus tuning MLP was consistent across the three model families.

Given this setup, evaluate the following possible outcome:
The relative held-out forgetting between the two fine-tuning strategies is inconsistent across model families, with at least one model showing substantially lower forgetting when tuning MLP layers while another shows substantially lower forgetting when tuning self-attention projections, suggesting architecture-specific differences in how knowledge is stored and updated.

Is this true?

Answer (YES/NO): NO